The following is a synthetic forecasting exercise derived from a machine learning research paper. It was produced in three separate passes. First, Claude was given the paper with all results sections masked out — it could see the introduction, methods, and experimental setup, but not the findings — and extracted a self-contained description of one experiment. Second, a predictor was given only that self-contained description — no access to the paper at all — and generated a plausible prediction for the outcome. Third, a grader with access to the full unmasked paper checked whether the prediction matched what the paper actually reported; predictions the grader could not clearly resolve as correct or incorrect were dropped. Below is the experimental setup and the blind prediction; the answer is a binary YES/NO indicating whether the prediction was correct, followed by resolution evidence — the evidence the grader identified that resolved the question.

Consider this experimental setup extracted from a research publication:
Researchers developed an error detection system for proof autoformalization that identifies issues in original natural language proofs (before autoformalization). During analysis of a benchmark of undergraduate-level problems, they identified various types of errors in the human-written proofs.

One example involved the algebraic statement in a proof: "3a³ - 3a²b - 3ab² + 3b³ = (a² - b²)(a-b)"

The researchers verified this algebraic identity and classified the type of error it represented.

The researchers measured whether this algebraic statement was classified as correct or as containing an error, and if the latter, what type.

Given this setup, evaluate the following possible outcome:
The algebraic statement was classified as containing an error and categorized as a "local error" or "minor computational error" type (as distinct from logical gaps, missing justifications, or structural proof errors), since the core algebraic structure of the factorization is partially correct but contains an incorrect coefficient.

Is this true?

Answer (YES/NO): NO